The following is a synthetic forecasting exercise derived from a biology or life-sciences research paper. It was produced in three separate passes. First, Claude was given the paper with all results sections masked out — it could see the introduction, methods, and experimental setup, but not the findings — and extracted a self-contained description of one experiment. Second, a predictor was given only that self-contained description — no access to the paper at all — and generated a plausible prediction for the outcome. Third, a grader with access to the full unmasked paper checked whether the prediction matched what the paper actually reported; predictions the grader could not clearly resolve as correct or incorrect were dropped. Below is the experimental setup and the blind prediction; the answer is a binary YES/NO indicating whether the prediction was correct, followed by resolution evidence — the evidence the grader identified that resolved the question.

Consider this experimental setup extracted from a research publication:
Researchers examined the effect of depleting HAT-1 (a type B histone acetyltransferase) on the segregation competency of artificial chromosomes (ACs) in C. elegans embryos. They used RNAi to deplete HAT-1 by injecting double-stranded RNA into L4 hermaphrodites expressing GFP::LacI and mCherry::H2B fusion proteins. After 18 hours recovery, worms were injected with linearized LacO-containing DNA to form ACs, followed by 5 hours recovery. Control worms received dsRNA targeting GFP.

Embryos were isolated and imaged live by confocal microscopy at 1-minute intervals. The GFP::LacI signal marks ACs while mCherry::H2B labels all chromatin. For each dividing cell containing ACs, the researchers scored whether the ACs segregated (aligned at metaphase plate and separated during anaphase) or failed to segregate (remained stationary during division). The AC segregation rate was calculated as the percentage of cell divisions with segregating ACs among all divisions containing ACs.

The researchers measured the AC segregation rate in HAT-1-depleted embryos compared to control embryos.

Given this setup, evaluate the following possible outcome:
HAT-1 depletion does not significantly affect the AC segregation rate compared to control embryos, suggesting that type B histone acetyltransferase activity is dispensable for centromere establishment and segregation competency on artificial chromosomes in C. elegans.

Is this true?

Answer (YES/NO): NO